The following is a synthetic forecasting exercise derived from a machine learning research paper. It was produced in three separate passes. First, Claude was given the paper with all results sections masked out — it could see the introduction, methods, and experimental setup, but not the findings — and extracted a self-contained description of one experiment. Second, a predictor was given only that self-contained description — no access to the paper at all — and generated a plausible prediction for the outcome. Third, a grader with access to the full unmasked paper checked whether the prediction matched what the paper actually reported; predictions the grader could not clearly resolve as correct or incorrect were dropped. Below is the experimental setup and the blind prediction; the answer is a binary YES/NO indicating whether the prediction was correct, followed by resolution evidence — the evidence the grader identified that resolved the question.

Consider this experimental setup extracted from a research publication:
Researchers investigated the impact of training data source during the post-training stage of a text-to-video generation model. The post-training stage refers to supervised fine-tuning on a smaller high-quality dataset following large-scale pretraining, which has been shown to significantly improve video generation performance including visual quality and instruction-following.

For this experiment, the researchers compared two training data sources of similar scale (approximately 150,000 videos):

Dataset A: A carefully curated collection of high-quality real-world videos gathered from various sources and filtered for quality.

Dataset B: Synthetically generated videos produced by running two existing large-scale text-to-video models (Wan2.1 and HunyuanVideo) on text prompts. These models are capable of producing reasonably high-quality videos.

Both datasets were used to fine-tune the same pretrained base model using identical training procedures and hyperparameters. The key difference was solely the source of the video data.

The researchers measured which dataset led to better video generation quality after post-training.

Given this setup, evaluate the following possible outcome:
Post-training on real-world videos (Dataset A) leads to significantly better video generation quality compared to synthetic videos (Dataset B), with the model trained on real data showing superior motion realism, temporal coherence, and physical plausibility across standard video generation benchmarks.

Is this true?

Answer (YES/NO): NO